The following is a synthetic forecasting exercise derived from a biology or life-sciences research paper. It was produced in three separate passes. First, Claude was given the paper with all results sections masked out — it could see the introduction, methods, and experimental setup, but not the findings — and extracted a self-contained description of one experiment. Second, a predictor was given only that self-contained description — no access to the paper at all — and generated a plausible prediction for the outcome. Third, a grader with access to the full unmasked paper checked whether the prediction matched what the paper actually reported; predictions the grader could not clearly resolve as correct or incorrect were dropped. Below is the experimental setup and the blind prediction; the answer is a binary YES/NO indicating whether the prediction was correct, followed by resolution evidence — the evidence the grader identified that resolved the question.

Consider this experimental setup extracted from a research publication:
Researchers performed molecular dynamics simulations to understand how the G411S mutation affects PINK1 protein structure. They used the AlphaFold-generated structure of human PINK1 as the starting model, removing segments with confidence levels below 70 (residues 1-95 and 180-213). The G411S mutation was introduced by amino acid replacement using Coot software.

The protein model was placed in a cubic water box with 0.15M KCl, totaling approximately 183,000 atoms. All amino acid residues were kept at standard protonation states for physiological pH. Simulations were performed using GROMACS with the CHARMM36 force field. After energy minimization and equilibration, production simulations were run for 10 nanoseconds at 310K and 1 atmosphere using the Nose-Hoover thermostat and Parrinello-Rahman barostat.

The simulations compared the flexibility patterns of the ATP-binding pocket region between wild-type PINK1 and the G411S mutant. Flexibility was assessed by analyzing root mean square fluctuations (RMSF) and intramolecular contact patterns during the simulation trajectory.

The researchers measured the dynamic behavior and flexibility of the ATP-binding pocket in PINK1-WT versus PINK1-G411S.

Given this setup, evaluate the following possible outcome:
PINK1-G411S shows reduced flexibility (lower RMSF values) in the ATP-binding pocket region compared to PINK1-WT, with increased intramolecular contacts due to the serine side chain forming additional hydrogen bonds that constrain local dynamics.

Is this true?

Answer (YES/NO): NO